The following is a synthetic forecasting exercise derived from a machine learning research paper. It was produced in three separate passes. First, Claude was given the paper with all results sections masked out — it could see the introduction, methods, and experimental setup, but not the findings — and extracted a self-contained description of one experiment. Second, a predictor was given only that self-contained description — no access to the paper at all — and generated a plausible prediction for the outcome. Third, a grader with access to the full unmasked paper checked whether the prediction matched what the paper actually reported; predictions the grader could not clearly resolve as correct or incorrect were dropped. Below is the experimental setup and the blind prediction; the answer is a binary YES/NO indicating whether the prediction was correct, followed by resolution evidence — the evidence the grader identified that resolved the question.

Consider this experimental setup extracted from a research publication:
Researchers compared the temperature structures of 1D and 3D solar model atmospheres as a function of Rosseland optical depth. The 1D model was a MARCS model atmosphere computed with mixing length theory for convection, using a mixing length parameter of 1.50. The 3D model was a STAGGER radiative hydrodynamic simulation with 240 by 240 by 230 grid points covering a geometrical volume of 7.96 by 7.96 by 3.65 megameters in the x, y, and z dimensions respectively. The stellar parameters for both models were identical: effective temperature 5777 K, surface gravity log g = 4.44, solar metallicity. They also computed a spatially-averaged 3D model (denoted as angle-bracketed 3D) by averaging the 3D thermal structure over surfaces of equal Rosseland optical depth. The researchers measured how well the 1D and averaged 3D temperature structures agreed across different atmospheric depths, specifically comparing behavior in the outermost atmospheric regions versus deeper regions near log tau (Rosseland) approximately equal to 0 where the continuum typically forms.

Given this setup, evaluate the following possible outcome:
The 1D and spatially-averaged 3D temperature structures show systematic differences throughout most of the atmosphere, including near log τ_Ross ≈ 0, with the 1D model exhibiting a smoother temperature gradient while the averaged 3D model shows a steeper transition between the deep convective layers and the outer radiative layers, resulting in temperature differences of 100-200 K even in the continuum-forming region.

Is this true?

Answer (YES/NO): NO